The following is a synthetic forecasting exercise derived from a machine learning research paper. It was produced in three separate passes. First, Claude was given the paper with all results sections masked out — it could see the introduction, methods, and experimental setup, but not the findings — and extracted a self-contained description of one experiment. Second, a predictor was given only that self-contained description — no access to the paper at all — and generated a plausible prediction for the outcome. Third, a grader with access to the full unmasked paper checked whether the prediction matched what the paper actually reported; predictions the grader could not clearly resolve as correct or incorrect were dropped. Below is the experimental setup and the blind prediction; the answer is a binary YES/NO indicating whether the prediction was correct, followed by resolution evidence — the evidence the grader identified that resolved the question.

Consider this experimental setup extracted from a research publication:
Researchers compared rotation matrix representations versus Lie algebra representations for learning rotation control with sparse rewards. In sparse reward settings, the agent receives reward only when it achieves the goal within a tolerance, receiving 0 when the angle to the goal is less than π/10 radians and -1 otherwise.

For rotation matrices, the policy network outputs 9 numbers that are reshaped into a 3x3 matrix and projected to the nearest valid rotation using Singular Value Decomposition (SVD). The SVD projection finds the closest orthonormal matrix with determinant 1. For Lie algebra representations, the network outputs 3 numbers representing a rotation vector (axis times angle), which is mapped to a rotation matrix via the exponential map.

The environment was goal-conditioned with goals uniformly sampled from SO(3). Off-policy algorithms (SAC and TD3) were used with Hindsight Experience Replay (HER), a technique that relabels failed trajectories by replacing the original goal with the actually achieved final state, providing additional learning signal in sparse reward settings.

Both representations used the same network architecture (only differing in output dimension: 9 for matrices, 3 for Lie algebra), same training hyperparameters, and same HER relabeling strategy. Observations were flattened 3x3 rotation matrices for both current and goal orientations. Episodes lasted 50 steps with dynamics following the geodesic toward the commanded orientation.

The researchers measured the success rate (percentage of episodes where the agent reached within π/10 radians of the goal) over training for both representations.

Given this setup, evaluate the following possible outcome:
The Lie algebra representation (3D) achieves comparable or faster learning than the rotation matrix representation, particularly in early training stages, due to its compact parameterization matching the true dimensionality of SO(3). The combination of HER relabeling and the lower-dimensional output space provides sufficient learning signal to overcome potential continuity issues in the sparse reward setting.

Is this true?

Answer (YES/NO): NO